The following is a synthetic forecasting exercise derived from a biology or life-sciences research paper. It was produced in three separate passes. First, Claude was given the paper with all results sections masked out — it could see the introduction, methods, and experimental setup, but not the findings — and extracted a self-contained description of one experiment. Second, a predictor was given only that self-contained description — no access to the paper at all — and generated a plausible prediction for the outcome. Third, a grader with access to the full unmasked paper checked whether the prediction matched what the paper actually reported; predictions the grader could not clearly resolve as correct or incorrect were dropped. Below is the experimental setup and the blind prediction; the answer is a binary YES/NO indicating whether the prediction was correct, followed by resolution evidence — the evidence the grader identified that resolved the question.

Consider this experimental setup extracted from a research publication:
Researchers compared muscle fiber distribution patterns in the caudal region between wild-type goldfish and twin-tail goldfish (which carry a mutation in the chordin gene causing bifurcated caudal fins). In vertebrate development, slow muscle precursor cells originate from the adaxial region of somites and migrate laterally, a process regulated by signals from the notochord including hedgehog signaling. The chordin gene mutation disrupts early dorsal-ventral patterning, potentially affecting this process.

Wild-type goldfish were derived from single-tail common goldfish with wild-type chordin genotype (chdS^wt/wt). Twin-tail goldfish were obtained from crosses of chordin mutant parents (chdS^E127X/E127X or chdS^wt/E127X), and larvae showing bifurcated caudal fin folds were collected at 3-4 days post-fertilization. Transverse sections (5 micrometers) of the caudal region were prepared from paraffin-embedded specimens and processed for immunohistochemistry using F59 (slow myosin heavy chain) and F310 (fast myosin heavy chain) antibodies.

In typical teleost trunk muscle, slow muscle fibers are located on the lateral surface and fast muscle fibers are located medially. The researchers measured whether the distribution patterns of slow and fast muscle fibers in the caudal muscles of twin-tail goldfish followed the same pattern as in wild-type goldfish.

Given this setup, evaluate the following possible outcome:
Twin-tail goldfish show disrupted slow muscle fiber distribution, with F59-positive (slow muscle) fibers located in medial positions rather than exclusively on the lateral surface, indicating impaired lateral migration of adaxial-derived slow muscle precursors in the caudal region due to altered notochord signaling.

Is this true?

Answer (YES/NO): NO